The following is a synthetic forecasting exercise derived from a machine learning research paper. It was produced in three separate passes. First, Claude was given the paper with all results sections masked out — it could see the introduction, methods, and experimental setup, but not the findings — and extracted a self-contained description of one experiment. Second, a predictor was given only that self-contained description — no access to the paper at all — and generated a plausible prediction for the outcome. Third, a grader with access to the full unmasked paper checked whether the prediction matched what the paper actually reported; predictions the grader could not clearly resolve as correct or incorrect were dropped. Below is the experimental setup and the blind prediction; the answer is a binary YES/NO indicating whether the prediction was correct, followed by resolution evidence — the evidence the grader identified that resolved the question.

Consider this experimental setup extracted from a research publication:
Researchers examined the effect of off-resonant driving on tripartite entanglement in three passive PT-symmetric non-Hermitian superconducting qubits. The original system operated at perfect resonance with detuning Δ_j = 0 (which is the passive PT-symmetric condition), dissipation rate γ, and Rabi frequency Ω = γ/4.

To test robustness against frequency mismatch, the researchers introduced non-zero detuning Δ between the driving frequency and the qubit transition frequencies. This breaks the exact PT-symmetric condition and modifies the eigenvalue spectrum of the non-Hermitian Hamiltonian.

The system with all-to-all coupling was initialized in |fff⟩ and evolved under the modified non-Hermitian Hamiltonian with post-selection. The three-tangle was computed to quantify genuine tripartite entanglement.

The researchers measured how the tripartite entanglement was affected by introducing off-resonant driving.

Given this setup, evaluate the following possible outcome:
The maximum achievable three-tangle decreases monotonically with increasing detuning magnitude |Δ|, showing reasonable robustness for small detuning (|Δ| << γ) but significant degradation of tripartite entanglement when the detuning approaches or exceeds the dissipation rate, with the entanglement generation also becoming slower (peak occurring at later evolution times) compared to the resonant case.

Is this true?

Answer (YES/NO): NO